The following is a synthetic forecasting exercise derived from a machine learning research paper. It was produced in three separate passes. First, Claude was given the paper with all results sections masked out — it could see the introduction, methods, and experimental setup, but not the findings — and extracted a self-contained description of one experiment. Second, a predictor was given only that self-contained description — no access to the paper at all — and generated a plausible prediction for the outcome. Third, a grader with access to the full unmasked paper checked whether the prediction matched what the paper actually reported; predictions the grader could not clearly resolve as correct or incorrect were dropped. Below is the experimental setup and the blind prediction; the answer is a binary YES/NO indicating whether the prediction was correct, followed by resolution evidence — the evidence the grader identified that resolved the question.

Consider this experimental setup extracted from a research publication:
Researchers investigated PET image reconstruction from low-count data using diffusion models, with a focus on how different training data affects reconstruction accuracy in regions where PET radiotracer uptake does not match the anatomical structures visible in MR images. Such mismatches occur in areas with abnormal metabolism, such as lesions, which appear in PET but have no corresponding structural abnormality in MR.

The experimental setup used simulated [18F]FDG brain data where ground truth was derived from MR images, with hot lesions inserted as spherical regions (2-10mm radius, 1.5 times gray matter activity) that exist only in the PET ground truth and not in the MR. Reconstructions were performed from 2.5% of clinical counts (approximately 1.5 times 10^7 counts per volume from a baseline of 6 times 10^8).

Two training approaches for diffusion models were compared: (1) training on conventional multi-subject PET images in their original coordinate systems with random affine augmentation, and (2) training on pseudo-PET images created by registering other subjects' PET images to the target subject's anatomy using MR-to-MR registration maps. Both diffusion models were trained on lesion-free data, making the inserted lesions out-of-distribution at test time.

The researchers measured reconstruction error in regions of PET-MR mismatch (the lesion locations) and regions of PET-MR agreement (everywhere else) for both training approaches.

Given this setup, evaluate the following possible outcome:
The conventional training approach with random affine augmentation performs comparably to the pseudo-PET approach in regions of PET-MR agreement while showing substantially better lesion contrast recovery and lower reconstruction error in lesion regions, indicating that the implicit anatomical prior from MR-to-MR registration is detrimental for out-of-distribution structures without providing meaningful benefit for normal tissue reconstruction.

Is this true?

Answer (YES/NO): NO